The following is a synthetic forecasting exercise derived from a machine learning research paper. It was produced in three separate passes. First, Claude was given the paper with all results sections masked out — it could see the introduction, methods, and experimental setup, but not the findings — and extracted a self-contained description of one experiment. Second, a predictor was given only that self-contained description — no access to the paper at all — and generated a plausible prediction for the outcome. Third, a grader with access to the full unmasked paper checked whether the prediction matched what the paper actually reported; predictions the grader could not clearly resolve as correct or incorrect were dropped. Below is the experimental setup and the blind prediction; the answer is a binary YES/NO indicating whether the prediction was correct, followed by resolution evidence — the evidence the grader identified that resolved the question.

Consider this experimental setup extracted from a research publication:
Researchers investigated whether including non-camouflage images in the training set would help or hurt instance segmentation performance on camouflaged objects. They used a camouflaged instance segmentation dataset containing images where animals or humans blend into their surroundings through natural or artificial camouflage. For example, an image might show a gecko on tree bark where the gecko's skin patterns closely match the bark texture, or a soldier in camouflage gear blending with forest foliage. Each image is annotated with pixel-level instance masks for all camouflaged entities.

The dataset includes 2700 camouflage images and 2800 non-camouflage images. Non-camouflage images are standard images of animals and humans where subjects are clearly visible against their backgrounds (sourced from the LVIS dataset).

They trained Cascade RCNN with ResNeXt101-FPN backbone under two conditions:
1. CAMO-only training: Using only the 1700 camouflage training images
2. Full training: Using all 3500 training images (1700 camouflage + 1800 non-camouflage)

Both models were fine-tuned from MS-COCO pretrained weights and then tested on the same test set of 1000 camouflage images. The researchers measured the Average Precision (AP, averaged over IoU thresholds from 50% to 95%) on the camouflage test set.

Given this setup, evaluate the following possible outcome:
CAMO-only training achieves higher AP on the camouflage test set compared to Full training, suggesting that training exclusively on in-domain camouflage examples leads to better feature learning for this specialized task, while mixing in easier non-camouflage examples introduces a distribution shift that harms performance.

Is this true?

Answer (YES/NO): NO